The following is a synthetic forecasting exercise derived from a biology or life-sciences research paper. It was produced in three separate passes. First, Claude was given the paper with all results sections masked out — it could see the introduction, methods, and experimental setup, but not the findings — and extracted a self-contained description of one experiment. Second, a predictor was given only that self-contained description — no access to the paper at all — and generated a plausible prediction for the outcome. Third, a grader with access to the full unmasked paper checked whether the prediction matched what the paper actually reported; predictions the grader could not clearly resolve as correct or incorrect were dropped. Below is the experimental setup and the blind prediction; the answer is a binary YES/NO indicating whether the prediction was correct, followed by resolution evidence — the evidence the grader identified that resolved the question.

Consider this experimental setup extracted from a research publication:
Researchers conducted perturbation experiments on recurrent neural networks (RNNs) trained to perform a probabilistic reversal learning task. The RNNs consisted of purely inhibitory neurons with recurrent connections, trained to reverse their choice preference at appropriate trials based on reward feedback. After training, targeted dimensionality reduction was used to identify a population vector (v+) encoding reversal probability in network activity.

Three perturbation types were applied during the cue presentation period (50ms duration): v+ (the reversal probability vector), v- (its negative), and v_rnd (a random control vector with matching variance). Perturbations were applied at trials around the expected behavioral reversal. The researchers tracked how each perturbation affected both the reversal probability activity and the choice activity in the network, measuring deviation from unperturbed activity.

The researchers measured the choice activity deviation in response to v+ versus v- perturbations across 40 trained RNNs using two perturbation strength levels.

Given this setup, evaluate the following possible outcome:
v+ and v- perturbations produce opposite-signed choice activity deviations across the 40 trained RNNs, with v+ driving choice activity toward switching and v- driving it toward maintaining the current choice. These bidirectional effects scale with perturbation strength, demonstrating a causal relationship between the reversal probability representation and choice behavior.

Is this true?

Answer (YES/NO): NO